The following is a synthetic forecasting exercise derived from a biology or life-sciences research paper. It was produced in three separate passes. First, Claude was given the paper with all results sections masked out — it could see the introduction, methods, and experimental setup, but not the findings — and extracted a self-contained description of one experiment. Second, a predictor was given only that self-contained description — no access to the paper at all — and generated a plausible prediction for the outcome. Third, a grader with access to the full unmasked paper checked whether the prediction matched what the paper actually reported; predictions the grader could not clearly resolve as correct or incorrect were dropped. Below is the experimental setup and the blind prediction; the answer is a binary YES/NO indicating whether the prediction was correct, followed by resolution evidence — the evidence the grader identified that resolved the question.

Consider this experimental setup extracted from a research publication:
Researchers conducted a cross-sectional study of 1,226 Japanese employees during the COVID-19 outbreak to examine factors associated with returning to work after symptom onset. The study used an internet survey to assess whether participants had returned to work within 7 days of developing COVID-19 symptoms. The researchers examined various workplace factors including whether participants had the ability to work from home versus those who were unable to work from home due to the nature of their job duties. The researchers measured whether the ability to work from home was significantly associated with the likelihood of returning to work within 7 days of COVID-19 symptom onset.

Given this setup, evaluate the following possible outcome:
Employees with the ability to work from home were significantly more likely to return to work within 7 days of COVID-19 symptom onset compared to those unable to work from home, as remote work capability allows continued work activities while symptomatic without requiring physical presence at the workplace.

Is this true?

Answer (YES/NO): NO